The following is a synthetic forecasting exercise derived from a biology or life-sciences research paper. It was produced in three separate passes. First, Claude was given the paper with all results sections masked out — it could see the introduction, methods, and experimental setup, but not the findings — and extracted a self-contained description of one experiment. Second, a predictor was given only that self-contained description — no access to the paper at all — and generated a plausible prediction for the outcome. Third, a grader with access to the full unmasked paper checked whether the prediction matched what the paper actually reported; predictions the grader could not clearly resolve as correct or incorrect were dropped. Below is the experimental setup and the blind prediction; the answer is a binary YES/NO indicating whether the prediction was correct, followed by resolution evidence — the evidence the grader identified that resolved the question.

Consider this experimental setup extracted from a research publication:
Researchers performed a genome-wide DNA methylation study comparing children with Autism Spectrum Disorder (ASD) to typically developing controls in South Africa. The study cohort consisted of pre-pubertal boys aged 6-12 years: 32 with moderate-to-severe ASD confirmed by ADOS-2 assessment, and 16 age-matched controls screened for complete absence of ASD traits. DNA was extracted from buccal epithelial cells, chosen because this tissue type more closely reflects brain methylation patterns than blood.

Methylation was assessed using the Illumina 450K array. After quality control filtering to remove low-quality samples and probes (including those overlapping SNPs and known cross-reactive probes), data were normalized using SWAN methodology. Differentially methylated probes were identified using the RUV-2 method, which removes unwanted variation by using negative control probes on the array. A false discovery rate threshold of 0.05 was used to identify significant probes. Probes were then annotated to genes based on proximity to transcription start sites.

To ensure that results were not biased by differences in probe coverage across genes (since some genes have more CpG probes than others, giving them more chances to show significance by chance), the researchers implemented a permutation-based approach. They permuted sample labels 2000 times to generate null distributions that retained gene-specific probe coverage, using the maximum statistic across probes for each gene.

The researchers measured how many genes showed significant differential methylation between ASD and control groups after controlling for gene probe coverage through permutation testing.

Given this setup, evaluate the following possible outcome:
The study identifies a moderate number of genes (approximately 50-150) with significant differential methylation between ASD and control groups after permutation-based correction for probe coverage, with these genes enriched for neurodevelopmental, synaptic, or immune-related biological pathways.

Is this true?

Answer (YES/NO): NO